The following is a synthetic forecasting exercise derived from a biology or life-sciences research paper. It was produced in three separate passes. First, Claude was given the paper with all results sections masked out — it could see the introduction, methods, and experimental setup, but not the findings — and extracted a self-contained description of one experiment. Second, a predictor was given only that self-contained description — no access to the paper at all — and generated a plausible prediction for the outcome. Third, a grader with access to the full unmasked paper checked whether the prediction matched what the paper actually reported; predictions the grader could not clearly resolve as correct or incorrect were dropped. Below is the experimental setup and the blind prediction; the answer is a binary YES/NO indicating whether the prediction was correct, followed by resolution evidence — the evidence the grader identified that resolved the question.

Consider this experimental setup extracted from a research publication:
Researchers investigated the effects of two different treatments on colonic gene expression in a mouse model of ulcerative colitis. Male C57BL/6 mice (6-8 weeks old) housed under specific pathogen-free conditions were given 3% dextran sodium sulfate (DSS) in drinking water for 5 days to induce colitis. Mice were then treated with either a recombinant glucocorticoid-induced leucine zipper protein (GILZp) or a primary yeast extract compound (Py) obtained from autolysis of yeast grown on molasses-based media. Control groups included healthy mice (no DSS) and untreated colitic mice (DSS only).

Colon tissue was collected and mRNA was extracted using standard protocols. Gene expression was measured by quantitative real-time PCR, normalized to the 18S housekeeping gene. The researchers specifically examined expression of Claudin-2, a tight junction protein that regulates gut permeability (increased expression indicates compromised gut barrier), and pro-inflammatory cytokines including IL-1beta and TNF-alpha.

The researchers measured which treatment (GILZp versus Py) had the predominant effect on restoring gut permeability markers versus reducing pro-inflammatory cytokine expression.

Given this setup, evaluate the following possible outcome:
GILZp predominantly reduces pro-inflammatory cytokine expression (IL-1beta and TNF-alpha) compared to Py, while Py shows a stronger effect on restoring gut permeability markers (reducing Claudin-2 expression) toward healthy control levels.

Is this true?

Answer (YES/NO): NO